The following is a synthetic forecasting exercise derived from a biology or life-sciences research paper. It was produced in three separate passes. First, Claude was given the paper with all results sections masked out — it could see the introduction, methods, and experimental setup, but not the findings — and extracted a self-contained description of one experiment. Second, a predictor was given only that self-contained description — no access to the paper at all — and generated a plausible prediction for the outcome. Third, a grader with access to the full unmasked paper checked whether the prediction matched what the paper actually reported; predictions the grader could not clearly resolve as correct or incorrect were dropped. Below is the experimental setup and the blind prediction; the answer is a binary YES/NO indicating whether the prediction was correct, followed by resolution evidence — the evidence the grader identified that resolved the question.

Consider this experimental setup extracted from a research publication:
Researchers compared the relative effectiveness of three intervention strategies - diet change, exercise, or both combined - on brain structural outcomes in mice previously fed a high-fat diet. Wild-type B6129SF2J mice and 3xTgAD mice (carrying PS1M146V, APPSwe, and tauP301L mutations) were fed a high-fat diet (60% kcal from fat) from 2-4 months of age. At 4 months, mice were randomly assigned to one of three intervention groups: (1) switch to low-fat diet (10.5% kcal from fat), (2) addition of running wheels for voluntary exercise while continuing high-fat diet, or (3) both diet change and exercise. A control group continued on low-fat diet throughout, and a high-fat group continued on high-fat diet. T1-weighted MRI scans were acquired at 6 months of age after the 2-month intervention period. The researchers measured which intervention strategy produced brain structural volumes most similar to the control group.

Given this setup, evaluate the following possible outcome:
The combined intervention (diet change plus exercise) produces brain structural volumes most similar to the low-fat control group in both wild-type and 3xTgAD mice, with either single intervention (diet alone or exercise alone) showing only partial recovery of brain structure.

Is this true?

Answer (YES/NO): NO